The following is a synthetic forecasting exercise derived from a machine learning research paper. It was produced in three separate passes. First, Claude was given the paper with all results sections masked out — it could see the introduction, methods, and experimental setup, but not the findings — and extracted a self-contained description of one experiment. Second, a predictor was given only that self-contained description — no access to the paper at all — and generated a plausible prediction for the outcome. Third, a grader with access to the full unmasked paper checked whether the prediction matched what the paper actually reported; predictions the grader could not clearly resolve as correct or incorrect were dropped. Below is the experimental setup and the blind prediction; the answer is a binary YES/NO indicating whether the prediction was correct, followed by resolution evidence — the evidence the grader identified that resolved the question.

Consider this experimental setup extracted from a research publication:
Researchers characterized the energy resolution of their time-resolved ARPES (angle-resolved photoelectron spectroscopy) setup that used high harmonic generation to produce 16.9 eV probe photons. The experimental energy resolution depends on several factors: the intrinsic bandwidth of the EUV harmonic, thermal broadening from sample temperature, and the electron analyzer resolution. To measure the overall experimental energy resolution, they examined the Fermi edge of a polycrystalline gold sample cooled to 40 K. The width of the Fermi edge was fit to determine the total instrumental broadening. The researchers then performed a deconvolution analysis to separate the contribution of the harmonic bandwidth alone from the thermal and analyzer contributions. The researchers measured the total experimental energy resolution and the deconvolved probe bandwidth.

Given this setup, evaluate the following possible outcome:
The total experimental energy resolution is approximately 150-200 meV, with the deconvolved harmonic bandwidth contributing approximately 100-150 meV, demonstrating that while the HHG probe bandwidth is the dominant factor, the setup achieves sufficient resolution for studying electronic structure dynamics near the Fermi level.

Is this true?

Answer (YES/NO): NO